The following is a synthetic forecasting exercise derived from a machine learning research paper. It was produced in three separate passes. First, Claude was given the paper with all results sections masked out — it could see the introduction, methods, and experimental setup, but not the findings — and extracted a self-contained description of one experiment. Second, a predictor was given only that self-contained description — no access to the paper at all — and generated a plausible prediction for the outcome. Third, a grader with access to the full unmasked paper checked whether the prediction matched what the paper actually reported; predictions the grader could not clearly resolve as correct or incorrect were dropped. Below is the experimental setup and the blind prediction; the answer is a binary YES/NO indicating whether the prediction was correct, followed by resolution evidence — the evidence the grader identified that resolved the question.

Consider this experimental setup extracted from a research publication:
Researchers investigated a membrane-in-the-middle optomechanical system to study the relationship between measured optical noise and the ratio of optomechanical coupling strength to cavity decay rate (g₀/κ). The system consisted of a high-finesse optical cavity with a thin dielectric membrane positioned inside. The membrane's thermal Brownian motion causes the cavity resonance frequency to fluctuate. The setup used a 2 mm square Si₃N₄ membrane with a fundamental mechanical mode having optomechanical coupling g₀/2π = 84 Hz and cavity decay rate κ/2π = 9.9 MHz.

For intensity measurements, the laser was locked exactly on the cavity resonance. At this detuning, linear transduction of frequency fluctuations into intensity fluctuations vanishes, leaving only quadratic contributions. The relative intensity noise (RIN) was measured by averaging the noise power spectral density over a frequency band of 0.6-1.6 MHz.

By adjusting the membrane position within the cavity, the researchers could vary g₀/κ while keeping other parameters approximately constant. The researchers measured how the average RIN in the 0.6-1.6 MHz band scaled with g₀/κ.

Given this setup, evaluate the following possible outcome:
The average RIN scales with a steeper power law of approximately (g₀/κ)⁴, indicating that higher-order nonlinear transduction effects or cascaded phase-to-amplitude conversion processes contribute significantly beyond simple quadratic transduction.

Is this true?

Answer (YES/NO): YES